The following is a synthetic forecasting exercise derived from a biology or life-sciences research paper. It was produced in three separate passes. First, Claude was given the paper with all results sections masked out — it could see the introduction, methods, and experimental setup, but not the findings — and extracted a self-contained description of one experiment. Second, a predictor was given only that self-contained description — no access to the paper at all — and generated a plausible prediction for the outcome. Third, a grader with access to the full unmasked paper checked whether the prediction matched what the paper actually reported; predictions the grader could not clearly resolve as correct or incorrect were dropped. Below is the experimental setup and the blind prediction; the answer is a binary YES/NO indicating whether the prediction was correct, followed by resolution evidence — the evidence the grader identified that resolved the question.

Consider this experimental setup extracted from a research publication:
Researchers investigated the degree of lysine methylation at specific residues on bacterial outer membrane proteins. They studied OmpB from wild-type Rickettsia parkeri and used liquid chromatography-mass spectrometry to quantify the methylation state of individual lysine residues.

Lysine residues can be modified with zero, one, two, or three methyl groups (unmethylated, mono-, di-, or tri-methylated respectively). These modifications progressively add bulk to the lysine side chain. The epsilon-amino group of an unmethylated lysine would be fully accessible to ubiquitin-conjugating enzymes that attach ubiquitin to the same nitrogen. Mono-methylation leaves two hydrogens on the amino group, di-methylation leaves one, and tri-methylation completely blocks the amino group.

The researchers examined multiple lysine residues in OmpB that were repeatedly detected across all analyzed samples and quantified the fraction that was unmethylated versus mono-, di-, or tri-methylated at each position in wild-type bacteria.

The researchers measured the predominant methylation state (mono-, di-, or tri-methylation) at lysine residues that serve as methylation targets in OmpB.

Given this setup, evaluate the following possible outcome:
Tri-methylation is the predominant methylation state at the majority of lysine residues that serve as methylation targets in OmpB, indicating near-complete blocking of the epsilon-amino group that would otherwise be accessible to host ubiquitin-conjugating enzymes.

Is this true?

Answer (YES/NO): NO